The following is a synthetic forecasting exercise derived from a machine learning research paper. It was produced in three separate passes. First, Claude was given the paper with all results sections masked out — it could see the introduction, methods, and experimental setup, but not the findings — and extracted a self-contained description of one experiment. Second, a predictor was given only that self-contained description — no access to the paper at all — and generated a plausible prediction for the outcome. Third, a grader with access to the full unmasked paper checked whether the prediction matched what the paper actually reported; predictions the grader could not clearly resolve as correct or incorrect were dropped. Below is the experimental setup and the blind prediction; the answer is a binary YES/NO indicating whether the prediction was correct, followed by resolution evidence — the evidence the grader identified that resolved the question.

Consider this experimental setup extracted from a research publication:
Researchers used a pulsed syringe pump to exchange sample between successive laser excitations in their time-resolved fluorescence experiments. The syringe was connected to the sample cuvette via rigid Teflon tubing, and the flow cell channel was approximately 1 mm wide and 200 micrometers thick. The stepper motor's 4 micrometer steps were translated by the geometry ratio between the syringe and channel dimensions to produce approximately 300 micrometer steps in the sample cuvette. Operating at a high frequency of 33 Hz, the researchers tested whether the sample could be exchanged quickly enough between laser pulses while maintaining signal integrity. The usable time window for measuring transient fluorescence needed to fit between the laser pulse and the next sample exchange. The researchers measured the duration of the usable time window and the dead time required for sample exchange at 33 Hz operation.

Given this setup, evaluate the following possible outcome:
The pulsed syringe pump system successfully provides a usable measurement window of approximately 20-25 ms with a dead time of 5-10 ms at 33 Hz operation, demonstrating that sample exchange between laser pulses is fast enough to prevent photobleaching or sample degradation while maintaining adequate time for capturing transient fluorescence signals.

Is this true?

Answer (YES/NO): NO